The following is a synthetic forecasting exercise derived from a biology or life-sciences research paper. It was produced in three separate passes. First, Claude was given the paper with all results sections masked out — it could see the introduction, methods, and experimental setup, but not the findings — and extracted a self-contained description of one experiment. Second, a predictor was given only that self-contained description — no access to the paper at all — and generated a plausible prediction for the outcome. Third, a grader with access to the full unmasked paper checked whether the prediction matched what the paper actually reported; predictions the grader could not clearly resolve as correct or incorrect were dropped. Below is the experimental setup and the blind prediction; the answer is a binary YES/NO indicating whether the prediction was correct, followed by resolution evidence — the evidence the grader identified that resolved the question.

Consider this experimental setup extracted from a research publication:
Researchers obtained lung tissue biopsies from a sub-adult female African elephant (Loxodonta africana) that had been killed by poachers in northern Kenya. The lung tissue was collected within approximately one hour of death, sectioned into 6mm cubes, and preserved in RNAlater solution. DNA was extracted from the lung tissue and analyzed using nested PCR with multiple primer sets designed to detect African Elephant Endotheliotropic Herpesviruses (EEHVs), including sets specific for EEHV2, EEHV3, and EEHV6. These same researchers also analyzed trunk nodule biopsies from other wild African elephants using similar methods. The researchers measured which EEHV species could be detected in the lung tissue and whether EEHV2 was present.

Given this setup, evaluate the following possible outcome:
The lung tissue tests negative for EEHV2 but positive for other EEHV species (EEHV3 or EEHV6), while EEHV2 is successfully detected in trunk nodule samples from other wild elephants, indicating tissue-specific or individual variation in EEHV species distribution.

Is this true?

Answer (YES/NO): NO